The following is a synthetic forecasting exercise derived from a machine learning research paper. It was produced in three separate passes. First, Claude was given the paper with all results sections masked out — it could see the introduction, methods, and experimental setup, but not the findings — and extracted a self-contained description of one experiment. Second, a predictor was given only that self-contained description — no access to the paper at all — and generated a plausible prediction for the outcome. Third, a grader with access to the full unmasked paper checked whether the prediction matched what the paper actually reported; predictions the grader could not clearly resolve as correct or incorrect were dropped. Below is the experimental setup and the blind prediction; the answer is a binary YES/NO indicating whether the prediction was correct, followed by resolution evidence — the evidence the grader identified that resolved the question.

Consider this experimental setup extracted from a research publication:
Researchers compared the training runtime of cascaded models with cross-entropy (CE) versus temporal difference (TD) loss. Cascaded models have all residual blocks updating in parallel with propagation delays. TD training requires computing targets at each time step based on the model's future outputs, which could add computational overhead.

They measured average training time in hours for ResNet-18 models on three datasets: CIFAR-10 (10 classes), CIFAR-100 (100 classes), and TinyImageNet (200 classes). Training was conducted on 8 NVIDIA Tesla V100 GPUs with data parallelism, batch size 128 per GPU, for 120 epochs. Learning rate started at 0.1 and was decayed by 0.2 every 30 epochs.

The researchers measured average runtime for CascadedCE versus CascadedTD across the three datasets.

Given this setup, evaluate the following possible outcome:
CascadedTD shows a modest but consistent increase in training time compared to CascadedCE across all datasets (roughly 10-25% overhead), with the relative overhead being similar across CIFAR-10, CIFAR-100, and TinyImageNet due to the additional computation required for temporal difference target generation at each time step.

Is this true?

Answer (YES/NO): NO